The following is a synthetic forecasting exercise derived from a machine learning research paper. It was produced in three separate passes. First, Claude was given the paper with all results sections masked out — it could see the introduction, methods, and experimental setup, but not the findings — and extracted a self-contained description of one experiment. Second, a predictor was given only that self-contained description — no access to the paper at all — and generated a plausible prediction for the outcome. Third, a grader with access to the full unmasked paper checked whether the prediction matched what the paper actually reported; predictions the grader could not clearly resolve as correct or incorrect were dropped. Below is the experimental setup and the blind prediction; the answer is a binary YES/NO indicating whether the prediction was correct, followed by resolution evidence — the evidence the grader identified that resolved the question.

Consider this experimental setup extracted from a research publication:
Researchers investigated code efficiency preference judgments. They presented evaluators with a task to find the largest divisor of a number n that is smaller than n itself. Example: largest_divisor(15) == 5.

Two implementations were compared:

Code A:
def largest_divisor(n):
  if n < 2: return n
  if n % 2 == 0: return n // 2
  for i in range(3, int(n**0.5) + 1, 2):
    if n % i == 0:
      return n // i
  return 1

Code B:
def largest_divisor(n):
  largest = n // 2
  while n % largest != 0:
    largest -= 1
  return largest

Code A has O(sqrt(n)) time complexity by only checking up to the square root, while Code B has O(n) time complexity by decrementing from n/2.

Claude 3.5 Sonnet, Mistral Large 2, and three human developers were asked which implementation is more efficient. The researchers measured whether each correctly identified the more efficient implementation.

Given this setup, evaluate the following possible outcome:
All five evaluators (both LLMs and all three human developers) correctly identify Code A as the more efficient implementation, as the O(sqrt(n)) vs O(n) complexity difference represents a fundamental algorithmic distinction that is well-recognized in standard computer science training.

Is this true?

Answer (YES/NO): NO